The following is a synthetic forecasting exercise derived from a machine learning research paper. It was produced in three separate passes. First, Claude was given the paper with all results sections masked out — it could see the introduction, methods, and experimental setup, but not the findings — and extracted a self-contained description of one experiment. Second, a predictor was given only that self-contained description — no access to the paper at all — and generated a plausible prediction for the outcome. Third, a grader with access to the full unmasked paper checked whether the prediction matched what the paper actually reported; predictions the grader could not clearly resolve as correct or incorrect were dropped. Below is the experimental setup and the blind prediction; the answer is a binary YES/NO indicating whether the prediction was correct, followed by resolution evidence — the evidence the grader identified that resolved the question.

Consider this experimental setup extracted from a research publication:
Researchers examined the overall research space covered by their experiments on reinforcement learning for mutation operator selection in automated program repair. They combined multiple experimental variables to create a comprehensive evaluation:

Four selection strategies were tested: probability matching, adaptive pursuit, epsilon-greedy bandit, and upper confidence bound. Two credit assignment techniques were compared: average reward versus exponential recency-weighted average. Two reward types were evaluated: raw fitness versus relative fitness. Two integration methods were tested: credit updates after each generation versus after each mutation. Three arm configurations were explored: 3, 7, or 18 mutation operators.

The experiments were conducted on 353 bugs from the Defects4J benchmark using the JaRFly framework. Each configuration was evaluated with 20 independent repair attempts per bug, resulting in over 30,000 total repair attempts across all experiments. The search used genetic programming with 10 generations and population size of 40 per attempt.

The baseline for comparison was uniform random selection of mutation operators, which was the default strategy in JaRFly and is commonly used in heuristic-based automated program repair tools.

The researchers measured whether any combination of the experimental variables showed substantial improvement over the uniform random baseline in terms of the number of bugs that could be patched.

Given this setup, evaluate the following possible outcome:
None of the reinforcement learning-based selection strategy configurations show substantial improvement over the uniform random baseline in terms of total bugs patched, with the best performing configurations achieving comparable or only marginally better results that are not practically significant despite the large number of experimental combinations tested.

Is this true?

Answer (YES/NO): YES